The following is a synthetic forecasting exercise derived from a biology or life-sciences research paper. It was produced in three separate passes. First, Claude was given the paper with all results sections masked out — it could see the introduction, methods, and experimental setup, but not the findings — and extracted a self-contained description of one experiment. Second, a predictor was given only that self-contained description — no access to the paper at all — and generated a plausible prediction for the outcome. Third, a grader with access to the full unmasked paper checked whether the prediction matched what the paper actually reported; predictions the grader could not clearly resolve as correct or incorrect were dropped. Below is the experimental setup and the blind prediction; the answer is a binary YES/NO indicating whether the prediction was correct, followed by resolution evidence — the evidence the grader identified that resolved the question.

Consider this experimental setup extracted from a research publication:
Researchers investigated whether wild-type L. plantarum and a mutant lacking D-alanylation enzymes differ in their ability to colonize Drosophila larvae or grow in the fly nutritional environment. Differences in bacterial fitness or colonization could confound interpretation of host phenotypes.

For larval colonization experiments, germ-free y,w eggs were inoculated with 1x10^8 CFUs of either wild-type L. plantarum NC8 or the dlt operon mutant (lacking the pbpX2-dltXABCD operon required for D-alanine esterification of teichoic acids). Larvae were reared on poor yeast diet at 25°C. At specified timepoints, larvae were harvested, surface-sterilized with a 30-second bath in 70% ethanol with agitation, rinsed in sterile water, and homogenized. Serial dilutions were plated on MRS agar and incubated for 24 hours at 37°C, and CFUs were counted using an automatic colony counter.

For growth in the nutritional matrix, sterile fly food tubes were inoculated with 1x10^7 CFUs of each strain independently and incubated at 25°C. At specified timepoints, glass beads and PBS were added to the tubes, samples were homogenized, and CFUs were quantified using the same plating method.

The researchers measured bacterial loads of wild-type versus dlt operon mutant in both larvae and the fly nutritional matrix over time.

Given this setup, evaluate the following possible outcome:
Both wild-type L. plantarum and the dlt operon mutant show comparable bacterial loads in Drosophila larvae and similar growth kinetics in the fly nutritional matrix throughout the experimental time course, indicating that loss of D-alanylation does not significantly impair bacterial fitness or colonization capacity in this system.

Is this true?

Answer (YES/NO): YES